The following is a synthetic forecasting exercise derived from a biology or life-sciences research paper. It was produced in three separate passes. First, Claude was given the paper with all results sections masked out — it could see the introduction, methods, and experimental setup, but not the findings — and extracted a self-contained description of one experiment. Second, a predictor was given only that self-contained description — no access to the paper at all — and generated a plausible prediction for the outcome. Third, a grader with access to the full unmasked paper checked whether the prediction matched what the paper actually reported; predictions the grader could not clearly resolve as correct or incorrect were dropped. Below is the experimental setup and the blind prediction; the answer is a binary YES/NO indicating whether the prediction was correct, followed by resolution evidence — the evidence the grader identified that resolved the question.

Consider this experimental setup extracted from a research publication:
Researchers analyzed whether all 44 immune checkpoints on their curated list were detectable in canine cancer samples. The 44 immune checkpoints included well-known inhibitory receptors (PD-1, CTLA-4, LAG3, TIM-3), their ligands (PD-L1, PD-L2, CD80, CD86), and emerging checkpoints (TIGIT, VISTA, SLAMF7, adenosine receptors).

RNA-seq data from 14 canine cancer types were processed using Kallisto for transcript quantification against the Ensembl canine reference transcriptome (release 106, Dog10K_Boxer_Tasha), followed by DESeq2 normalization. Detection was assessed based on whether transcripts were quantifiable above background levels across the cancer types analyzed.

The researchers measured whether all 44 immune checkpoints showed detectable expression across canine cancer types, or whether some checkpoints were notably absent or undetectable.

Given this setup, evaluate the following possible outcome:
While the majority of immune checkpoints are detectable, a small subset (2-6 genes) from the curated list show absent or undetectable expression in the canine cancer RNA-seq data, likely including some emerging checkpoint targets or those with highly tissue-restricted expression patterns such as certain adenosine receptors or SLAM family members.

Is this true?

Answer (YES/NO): NO